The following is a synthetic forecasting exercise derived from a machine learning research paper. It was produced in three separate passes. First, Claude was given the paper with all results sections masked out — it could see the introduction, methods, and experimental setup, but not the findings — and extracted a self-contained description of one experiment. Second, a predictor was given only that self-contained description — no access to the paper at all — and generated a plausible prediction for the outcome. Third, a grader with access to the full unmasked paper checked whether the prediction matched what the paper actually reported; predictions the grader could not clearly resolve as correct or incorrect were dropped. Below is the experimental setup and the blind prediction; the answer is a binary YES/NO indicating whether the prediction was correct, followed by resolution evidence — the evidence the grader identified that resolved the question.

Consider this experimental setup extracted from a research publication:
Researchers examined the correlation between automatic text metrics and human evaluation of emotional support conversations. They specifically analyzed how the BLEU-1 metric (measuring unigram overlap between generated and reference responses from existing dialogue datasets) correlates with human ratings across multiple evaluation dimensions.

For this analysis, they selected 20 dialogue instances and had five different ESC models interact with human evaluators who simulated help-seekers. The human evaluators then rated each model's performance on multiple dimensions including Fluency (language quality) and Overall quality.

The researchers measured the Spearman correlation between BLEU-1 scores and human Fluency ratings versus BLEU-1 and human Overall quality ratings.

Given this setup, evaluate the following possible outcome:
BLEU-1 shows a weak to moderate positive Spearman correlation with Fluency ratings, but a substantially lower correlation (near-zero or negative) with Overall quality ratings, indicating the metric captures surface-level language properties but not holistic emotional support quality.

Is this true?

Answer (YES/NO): YES